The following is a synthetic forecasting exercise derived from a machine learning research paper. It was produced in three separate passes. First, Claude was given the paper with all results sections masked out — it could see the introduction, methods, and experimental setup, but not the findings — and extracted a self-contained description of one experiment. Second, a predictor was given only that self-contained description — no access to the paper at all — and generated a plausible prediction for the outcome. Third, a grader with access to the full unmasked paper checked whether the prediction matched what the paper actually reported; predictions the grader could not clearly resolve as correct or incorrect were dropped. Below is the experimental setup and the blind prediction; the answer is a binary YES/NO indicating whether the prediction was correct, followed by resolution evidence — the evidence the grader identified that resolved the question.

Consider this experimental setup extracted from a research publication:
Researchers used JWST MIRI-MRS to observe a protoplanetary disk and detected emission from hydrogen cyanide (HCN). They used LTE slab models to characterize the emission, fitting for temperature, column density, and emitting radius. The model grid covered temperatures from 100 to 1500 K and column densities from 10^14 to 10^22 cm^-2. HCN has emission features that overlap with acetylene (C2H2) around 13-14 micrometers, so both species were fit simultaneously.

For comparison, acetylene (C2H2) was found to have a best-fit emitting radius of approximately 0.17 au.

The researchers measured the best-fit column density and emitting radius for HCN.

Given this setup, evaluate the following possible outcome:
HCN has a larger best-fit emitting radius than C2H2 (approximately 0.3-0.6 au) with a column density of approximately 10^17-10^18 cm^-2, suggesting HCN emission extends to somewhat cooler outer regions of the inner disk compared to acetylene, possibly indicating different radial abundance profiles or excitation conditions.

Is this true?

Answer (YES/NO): NO